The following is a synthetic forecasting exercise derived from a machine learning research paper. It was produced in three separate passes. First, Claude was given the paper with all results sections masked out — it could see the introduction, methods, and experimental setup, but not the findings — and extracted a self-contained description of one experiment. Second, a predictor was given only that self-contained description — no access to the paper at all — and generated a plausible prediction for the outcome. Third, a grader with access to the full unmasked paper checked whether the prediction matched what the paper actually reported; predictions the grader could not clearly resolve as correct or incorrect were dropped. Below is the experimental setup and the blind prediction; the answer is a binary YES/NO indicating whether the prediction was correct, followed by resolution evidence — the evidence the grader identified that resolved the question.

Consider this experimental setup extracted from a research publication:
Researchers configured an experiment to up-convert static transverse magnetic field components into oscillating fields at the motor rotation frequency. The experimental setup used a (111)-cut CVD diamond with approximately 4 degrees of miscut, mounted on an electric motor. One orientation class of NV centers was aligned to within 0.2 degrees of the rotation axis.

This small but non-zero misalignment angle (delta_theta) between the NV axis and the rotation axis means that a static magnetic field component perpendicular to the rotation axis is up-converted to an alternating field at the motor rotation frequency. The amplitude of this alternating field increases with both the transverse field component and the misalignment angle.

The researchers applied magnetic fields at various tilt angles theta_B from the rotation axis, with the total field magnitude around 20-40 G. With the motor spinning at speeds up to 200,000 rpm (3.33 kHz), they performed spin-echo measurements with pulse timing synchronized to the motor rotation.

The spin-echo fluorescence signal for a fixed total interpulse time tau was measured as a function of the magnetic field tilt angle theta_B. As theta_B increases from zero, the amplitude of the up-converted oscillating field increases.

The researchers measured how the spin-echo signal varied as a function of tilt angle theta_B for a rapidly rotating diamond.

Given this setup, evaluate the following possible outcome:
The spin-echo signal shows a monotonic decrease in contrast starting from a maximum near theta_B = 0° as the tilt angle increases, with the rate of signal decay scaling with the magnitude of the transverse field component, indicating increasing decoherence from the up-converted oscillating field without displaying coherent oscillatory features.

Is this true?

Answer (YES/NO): NO